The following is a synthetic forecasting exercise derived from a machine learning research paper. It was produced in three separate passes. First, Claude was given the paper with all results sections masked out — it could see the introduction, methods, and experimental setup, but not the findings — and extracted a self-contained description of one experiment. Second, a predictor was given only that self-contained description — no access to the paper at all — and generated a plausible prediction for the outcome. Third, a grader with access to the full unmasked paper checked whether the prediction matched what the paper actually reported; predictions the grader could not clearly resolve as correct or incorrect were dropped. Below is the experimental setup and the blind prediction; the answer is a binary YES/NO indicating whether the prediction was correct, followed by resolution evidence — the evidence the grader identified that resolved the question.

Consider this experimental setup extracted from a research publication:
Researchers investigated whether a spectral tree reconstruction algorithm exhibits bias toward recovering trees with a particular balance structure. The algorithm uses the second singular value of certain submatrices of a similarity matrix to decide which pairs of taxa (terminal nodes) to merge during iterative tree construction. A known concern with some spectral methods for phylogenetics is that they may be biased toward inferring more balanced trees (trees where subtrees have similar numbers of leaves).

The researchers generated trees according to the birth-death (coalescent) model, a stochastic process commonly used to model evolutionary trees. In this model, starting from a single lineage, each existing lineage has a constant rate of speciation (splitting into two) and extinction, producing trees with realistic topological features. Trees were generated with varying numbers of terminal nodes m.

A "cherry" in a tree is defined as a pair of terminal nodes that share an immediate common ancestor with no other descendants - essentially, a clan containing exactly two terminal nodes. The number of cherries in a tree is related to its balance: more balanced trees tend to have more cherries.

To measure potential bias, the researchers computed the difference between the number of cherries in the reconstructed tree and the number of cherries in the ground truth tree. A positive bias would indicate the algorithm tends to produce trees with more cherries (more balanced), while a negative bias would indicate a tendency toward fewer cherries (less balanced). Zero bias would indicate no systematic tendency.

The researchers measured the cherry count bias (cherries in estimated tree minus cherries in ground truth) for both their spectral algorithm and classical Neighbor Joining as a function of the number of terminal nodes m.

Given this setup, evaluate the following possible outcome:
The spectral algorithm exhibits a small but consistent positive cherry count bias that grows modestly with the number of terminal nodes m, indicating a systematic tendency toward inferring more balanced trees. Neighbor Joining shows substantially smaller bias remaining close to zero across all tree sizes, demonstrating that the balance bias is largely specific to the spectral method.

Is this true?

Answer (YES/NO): NO